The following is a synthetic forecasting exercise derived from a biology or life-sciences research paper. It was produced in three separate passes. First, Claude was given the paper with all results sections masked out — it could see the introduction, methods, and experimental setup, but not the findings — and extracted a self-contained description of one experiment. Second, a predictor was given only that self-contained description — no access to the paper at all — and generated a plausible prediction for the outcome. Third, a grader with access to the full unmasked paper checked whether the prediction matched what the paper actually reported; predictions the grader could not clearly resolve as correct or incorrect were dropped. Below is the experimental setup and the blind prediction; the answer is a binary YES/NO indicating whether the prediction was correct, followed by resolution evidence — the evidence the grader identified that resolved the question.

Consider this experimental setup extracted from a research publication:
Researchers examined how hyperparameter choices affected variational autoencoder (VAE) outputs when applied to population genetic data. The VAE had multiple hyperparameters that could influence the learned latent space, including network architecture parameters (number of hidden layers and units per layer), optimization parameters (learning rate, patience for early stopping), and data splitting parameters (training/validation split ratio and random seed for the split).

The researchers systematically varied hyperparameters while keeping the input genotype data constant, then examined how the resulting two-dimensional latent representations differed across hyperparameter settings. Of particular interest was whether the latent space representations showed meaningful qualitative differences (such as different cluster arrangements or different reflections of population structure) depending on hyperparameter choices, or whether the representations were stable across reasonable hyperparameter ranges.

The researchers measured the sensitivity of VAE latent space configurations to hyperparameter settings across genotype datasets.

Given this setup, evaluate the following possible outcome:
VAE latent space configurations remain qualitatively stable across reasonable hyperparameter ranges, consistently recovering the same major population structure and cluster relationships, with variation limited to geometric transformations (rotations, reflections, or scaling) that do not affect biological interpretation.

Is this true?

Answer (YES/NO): NO